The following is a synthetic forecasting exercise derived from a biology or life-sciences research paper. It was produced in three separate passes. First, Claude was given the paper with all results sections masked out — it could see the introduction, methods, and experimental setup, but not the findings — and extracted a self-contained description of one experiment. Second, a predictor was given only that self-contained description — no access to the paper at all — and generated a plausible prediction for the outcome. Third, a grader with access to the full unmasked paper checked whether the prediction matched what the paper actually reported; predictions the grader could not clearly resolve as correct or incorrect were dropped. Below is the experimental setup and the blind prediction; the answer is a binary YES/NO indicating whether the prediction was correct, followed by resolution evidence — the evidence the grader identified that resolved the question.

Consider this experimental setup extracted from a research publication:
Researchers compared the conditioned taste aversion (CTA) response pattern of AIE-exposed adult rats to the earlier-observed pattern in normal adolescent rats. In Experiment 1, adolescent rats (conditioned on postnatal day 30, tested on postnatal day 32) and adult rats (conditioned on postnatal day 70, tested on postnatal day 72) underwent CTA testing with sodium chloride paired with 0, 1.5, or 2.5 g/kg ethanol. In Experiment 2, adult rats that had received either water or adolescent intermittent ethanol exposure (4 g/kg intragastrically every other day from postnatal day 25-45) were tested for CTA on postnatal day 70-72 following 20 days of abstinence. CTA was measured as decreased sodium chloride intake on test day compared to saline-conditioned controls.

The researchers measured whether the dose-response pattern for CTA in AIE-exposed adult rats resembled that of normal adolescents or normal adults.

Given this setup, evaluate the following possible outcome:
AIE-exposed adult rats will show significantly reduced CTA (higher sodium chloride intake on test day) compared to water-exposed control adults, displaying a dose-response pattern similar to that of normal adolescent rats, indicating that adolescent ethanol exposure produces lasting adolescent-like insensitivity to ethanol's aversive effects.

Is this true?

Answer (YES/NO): YES